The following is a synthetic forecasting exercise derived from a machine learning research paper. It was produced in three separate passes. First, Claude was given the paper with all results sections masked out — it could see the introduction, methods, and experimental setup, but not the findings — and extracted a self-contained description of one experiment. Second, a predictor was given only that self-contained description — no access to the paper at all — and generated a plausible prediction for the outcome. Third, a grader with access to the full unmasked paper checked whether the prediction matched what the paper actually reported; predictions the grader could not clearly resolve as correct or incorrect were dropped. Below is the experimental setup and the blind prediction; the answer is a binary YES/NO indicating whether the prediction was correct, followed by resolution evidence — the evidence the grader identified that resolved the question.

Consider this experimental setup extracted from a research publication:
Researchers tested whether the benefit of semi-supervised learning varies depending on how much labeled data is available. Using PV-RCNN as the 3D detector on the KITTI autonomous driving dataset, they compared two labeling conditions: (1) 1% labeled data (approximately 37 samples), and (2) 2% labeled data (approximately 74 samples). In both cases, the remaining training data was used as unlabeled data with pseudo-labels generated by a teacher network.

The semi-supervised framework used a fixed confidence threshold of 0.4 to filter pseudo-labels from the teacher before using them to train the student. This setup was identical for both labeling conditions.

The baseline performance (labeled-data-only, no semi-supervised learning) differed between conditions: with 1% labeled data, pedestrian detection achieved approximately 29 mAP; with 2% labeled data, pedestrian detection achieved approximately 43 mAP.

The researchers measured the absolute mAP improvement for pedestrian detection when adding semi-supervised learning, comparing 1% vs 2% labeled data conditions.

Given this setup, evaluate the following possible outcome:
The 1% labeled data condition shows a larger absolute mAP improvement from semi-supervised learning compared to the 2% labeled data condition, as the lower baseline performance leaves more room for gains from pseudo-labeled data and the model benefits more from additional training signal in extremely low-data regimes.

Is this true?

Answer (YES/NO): NO